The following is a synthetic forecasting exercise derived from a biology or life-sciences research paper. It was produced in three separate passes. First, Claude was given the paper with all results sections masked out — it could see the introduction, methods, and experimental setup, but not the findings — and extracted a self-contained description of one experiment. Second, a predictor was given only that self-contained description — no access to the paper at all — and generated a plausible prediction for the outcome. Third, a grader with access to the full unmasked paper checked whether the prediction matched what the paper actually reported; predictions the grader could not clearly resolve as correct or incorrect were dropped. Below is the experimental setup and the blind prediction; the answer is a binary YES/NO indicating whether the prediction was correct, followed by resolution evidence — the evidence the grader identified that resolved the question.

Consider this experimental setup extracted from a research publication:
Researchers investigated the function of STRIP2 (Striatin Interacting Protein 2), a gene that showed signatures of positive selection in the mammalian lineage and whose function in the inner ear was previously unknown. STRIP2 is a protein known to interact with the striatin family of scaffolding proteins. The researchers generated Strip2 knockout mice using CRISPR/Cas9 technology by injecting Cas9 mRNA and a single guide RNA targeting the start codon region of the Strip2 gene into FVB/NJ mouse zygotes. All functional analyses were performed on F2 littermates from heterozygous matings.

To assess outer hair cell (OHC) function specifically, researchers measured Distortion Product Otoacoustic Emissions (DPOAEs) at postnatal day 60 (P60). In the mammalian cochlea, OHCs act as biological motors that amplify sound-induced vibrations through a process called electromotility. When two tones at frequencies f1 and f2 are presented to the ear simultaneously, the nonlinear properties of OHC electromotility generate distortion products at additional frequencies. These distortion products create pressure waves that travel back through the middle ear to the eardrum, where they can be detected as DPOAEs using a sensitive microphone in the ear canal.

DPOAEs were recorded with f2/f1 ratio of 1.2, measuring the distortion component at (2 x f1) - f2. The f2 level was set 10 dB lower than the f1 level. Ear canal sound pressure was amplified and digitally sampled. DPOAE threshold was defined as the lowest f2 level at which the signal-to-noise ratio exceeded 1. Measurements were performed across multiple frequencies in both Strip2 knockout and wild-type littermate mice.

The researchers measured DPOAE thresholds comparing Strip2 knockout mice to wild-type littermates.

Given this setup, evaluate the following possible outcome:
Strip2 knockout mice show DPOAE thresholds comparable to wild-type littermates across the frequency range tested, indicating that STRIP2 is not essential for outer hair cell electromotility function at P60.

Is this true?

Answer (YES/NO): YES